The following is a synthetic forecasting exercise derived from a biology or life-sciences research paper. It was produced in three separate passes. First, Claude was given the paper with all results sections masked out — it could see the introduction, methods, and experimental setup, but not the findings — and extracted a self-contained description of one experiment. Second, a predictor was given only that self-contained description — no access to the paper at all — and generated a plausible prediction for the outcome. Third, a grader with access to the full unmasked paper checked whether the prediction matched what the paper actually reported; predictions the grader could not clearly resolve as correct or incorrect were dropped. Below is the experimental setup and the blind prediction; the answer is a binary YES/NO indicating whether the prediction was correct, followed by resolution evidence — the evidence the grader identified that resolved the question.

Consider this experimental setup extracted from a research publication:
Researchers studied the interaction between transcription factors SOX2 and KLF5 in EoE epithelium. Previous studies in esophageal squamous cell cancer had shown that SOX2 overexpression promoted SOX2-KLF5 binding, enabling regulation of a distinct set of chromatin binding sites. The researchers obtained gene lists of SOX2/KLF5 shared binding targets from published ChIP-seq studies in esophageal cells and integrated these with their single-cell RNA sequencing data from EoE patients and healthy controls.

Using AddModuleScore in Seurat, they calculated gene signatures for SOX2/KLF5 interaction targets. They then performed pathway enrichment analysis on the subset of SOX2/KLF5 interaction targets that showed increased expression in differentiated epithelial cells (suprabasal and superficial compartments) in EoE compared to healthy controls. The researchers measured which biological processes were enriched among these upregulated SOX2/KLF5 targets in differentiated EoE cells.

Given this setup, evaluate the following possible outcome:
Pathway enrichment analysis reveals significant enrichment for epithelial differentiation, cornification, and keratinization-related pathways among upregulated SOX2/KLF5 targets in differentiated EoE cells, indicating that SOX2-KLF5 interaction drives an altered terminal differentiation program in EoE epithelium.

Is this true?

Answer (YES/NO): NO